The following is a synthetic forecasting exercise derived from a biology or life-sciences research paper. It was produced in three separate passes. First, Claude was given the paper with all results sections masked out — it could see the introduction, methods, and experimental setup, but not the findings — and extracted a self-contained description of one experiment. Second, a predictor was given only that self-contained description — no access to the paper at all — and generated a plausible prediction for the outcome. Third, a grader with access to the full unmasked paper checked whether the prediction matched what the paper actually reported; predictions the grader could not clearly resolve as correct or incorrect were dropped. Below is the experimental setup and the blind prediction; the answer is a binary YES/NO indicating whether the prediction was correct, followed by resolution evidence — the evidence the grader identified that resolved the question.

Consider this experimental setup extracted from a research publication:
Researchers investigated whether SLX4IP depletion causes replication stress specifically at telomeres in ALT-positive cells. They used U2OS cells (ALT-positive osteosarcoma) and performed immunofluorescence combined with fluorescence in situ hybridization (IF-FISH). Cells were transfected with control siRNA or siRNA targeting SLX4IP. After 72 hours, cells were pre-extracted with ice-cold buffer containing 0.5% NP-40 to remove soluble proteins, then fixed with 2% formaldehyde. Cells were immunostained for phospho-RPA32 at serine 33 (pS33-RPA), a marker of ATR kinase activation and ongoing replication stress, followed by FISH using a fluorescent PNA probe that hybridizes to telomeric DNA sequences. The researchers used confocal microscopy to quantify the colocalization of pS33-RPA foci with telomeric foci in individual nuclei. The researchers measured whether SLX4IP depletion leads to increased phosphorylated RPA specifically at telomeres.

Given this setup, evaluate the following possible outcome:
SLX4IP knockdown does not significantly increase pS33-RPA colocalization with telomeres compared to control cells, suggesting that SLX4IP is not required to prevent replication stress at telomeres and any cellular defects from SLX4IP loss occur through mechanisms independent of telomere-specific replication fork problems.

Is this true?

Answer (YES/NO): NO